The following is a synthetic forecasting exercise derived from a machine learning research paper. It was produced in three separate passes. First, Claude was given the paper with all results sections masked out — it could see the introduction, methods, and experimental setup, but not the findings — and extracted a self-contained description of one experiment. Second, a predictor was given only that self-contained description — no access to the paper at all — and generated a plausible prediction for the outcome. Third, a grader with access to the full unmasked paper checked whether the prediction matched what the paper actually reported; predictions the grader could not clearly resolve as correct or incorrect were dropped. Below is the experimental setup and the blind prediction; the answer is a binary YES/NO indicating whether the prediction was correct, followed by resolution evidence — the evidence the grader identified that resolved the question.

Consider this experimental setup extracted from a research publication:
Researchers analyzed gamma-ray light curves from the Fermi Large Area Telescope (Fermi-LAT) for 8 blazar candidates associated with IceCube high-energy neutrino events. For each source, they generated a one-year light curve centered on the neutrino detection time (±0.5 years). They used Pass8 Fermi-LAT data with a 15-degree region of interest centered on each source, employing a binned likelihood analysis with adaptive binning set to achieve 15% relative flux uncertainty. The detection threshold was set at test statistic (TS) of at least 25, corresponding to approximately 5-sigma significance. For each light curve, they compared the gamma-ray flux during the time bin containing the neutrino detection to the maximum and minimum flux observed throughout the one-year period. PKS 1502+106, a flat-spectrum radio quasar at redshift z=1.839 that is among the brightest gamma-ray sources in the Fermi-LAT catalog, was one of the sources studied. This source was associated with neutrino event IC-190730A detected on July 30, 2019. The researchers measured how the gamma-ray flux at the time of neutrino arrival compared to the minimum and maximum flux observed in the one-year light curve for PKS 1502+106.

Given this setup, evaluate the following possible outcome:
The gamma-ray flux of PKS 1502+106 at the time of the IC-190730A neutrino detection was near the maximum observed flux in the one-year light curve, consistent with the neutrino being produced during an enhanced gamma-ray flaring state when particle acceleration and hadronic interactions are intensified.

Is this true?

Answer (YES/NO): NO